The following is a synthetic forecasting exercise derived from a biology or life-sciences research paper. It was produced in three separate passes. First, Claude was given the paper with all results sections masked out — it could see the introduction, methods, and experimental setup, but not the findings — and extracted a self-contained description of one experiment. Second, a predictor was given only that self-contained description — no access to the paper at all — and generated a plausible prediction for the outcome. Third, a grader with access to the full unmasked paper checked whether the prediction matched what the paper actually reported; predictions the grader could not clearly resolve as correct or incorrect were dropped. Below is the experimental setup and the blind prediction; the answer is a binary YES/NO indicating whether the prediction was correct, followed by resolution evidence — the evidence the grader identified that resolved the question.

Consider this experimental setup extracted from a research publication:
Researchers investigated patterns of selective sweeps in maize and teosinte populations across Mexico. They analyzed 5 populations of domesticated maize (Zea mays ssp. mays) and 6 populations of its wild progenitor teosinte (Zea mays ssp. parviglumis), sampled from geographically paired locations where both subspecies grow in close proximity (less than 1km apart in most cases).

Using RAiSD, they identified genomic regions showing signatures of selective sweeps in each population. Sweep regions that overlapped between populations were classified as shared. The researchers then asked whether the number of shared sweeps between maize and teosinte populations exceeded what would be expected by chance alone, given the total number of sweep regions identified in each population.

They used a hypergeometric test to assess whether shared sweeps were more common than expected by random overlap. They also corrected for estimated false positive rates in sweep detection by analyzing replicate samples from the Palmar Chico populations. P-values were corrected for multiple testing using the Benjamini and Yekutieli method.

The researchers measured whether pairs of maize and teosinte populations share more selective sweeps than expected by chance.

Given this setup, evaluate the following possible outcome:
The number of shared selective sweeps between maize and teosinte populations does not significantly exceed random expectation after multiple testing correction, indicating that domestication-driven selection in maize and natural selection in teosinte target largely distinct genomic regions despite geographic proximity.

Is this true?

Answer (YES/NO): NO